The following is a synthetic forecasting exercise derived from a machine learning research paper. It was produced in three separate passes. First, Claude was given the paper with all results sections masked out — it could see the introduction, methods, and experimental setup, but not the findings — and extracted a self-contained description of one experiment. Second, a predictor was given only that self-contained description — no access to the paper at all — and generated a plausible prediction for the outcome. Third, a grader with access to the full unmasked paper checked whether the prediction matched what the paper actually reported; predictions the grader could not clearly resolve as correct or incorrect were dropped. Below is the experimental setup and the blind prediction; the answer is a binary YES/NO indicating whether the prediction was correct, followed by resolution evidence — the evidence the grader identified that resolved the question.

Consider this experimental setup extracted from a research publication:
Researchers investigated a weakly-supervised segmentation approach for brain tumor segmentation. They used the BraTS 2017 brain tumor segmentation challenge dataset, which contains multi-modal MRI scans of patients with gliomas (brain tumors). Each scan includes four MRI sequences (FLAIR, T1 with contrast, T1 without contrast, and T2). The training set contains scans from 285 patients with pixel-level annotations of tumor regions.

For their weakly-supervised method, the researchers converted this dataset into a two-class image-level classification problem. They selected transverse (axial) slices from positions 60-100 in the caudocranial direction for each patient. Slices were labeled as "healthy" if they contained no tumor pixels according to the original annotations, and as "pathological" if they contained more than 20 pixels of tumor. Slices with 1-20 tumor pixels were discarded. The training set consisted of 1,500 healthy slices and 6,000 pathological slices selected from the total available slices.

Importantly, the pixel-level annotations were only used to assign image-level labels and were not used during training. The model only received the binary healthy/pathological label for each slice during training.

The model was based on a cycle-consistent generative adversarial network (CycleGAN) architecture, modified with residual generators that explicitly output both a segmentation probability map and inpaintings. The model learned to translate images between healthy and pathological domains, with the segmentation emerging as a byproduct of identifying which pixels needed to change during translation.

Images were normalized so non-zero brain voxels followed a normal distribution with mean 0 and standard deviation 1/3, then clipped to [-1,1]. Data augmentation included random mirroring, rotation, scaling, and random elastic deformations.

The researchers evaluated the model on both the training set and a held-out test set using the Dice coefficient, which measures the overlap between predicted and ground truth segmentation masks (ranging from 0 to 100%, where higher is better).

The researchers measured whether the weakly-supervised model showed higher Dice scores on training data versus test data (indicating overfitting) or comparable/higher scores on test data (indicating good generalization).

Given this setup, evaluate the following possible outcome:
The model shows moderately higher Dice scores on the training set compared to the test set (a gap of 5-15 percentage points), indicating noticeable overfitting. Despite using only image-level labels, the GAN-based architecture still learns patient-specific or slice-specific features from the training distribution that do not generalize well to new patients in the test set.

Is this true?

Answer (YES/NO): NO